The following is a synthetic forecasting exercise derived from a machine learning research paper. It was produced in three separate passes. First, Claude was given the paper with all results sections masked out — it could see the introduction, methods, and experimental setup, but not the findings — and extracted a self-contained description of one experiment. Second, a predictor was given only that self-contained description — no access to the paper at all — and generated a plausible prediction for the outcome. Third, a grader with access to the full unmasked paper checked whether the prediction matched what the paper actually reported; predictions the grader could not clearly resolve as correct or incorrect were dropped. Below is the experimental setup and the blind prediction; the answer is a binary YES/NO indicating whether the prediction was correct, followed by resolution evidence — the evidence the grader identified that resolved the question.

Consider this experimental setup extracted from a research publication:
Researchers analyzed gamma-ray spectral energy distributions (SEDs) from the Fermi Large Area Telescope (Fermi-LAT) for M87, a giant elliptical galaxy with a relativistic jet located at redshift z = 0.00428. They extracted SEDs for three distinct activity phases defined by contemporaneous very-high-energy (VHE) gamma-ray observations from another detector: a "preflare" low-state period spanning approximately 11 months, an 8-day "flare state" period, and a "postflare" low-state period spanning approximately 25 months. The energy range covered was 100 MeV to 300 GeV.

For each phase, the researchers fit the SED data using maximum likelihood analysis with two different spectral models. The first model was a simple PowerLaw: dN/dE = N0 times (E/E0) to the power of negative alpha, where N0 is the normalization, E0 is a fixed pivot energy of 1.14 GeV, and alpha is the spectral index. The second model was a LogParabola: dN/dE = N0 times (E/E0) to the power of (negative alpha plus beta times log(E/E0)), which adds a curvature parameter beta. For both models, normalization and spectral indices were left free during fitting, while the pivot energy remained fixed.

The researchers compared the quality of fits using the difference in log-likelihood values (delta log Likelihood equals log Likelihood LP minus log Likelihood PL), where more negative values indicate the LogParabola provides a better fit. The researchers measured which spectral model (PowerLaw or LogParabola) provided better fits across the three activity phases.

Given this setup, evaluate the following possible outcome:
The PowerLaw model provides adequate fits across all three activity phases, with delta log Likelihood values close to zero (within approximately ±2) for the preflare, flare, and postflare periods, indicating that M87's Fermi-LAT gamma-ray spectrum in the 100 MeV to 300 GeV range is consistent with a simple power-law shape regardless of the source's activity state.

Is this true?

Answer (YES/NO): NO